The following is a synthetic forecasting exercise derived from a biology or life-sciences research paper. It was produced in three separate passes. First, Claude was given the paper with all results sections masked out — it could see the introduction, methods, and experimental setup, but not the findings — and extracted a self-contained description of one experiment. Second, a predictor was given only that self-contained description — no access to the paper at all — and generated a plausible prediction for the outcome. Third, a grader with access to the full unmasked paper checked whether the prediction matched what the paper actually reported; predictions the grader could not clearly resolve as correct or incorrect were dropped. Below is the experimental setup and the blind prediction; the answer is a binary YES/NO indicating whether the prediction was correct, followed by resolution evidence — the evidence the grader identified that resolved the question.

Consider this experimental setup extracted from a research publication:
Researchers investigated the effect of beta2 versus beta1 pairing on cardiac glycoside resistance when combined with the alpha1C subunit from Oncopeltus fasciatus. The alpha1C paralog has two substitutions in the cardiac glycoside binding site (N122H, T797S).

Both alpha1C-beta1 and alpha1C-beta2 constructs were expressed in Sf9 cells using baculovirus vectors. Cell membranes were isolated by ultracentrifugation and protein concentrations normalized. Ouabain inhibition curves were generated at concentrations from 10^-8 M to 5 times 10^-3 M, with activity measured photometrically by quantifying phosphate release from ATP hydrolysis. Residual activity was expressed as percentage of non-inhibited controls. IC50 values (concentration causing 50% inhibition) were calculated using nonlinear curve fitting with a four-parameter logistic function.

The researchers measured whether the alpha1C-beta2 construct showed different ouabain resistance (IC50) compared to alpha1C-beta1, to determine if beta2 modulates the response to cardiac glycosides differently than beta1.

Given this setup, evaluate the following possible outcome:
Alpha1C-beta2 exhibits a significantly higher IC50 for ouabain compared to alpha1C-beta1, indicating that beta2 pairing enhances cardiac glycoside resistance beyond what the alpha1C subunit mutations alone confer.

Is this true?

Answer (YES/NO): YES